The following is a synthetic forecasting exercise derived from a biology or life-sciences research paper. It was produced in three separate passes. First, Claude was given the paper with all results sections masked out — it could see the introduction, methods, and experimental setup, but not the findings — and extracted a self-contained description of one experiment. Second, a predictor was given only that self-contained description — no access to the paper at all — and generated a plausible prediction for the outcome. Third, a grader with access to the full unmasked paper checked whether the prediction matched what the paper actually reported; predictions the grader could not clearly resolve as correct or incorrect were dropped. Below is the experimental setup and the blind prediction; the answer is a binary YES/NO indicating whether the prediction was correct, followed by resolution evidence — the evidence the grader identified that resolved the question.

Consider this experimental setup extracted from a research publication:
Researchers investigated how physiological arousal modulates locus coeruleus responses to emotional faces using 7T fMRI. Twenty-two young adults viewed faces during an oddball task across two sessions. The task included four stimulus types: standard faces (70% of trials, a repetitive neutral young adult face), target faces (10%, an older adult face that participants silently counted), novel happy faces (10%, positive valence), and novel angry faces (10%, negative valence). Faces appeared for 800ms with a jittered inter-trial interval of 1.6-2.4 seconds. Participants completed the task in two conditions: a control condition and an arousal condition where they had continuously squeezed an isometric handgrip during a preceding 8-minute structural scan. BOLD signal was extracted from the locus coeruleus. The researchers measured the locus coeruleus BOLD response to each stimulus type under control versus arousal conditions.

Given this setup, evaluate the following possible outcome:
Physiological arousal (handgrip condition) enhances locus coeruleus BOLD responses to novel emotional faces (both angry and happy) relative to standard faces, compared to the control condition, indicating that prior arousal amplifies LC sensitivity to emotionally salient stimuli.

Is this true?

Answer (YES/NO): NO